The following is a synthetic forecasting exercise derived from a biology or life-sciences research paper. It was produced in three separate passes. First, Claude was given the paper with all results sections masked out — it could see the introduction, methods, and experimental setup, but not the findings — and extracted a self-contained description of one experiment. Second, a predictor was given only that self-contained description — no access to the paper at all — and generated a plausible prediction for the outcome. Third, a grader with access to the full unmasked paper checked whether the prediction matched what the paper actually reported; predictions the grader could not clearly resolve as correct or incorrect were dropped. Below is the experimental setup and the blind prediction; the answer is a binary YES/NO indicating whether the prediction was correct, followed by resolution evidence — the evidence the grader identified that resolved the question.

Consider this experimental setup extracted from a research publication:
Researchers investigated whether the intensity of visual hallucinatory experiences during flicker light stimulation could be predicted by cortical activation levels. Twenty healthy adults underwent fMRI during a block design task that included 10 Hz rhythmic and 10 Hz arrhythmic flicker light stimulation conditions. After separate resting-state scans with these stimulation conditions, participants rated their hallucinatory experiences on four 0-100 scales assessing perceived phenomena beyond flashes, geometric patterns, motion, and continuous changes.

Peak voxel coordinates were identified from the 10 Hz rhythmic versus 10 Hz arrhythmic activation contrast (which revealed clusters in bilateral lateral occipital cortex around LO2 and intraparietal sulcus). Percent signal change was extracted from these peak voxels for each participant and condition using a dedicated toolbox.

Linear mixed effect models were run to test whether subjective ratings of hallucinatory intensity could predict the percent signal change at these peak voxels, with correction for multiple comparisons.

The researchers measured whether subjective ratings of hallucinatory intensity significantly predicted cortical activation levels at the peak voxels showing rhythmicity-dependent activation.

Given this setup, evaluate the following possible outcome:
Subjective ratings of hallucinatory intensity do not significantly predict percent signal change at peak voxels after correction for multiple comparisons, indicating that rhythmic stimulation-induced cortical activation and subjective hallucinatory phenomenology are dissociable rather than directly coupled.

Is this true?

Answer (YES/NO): YES